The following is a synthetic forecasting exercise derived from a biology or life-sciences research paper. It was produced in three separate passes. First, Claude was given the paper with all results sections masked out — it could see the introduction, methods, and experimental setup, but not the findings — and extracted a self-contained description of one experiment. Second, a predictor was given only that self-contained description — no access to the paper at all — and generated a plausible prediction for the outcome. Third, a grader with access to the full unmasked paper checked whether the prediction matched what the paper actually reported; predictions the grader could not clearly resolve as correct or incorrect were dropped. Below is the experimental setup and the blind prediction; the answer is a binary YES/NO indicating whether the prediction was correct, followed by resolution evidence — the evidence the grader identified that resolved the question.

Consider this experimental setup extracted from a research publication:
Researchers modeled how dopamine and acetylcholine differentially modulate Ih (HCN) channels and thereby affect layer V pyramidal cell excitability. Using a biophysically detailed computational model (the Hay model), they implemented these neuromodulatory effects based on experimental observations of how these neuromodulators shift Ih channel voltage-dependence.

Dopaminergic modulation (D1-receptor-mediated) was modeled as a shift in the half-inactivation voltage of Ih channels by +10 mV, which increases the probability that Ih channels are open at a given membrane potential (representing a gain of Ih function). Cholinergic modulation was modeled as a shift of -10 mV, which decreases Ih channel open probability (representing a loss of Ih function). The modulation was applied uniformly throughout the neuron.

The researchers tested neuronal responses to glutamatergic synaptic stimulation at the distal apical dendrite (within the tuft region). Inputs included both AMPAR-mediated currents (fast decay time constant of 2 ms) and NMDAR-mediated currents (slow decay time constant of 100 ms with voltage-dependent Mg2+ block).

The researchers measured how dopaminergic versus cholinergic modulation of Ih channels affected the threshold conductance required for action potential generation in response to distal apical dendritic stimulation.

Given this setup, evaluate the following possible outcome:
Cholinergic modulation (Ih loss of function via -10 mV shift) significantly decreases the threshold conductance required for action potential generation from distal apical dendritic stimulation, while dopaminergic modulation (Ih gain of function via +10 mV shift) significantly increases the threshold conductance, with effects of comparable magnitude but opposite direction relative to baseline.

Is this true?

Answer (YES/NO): NO